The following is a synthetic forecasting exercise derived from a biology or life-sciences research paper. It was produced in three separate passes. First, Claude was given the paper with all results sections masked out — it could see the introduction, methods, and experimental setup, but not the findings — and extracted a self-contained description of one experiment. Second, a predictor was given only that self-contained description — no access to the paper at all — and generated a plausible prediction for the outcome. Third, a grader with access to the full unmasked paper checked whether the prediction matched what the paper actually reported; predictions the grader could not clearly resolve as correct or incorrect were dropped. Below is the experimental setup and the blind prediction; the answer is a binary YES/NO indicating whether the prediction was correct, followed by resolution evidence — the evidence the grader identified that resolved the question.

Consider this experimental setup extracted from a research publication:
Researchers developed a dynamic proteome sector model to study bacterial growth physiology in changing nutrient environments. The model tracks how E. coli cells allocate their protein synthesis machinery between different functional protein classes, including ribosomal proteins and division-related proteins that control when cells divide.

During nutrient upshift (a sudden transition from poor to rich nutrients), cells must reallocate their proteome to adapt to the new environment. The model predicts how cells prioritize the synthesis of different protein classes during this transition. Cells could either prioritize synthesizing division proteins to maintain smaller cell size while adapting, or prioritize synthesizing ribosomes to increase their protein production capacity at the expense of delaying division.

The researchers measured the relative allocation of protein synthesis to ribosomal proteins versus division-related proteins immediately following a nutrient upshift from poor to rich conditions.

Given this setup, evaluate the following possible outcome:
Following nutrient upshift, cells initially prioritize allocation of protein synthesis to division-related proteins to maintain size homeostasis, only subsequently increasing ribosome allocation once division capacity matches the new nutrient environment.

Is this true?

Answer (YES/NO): NO